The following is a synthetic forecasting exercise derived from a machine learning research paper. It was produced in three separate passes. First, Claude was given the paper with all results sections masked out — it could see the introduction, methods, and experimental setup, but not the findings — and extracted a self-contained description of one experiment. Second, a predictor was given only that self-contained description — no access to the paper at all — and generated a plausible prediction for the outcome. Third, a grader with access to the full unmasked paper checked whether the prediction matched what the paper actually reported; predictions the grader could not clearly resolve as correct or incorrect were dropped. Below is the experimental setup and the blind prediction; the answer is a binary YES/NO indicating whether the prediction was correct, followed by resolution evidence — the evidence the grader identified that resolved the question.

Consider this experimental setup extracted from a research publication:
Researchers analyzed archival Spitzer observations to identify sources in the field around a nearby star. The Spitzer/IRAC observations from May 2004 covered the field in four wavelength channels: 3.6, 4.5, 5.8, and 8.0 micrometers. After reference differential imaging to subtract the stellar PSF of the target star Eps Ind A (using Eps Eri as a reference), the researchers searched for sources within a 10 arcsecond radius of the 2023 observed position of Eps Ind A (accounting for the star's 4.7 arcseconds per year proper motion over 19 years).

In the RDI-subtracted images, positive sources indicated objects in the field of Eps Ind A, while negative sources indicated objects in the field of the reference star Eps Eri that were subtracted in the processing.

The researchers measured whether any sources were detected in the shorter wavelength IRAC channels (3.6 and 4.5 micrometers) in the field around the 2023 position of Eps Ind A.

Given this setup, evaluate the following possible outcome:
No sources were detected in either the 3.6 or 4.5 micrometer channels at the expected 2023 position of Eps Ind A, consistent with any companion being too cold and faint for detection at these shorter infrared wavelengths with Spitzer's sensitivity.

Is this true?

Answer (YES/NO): NO